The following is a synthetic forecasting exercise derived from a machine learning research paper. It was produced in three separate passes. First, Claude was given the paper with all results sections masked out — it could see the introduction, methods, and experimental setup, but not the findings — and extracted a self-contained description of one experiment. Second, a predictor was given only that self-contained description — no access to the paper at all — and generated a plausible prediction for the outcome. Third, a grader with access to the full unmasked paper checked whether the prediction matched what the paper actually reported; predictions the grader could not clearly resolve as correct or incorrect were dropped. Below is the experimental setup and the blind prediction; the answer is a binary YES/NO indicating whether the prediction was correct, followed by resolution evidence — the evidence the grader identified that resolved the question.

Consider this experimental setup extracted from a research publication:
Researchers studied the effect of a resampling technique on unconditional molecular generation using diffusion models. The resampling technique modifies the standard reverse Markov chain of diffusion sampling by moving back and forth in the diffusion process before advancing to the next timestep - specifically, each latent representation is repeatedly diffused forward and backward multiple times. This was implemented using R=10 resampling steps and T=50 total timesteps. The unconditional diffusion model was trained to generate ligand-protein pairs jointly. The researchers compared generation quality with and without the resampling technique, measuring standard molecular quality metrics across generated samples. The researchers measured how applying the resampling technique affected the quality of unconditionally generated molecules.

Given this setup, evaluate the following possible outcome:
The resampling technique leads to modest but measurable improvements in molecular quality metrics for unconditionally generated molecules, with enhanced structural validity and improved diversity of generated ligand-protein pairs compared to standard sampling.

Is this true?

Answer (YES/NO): NO